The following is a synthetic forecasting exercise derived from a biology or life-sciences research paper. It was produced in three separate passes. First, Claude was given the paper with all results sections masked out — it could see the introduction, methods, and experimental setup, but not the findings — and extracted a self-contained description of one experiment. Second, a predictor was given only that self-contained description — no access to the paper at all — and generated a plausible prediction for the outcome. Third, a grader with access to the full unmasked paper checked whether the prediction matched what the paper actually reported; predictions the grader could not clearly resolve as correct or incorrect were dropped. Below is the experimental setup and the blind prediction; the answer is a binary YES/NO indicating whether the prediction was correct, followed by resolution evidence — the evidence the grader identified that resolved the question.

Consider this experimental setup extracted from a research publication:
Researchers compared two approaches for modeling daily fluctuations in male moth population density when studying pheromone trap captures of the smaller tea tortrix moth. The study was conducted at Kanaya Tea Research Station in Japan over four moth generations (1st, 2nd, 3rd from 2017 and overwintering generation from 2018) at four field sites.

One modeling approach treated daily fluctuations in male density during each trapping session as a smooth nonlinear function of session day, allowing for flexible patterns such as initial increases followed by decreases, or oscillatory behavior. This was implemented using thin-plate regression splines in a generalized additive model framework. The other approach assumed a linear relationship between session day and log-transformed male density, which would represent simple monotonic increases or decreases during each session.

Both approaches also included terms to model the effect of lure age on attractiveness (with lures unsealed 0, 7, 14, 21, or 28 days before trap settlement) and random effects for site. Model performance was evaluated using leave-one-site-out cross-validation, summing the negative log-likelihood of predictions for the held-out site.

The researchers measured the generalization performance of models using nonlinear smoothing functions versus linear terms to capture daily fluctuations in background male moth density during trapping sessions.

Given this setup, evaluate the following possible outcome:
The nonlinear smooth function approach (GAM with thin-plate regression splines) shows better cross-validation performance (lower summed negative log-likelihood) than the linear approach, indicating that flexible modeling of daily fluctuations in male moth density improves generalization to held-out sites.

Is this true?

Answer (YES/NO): YES